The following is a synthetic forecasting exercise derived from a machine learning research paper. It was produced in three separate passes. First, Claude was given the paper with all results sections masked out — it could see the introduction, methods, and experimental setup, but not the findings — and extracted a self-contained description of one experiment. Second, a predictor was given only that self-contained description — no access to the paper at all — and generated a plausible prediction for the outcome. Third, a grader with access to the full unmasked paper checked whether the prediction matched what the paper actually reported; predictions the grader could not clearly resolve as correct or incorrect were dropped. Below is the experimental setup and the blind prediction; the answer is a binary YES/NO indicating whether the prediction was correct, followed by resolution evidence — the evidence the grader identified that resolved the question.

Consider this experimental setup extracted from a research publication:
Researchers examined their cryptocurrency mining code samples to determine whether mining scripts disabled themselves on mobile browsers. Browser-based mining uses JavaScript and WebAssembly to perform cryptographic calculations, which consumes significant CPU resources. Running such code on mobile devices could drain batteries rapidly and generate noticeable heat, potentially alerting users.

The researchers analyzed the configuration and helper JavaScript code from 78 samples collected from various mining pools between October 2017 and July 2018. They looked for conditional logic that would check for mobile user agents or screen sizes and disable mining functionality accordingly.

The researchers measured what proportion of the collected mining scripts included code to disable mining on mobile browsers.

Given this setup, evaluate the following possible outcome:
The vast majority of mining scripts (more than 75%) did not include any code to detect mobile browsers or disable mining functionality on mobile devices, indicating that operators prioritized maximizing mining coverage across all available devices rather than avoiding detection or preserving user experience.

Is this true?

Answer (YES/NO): YES